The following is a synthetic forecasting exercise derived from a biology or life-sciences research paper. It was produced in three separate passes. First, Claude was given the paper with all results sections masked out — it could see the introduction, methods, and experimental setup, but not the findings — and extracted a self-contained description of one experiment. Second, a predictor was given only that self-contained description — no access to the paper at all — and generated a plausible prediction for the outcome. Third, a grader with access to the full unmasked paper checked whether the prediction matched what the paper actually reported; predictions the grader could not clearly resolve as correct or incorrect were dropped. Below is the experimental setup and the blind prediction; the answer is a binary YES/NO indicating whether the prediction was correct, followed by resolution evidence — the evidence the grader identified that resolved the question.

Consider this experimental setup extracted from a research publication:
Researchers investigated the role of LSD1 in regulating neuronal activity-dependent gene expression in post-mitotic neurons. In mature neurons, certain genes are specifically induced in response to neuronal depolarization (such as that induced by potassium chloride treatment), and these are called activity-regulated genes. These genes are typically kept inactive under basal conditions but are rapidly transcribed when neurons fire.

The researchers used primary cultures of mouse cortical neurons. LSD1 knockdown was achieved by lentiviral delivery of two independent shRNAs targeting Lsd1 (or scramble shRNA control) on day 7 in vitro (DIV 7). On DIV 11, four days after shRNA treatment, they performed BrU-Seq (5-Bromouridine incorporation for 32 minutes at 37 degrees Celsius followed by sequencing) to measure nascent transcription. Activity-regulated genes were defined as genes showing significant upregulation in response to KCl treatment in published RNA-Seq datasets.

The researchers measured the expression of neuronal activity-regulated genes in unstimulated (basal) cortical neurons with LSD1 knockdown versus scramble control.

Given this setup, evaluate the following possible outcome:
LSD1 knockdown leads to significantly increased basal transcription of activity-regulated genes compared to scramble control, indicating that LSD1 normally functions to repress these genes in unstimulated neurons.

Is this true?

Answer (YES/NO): YES